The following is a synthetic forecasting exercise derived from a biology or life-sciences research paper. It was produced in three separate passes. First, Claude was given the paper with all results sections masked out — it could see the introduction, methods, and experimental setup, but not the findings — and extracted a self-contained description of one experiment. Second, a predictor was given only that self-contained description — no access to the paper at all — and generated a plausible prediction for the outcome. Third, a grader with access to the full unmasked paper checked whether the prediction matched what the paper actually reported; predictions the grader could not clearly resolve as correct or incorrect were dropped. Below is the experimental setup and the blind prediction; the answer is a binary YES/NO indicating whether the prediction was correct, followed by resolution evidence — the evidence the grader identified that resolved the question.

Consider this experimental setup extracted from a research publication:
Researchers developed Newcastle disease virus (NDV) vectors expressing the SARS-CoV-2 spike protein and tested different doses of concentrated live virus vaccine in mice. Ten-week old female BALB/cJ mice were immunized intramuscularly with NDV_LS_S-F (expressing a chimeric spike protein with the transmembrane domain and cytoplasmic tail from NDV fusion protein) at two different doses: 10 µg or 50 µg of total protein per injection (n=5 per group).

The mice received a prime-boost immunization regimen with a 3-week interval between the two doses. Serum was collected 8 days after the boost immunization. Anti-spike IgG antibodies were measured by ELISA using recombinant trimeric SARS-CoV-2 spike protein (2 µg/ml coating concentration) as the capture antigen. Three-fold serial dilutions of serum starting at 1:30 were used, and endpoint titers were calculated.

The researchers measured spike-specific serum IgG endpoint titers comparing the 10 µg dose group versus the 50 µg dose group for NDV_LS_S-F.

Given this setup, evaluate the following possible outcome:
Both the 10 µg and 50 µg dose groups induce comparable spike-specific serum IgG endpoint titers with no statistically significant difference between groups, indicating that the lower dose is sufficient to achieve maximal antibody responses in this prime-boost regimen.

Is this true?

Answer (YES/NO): YES